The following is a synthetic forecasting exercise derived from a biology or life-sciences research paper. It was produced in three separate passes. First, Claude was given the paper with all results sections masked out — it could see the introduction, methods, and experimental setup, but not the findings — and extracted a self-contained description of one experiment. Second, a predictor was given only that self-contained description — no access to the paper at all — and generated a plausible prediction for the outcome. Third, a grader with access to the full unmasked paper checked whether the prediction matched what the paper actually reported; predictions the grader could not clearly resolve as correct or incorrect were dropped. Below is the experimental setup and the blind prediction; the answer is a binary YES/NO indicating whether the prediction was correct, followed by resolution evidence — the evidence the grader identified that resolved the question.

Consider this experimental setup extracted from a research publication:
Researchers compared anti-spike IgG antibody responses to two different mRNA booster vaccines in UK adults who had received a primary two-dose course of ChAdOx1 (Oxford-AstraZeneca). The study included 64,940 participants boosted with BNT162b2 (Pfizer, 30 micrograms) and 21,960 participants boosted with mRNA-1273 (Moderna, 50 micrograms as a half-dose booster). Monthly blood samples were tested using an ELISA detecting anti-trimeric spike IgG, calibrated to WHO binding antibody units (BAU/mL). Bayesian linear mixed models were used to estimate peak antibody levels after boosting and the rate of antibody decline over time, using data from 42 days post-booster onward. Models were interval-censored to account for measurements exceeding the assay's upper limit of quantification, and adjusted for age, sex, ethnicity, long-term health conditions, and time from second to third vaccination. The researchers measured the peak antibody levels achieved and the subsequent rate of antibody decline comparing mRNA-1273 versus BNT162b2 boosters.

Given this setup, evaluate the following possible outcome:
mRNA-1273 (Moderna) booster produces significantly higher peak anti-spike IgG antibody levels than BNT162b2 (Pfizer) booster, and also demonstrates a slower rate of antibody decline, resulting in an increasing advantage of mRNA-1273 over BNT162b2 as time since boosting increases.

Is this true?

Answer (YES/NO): NO